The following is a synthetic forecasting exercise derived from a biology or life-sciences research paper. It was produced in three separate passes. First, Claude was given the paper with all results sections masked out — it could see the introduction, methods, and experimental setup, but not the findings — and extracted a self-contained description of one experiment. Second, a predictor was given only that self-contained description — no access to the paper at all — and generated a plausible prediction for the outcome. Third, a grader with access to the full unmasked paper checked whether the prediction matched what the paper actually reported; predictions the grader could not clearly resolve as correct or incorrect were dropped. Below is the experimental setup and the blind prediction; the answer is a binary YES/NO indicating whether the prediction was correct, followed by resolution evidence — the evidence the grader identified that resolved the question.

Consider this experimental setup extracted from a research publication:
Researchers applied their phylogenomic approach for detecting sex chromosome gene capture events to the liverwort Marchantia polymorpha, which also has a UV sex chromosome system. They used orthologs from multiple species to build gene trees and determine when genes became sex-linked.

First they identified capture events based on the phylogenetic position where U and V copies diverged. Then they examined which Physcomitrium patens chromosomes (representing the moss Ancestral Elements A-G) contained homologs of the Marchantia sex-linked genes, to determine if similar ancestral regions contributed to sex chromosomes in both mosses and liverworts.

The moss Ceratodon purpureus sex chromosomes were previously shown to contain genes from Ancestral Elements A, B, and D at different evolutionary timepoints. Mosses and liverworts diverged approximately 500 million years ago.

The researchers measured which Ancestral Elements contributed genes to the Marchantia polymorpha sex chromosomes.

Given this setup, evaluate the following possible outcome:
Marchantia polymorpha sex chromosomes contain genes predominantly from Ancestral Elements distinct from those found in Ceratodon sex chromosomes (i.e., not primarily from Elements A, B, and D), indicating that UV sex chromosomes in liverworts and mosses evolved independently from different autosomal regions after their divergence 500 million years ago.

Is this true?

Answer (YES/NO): NO